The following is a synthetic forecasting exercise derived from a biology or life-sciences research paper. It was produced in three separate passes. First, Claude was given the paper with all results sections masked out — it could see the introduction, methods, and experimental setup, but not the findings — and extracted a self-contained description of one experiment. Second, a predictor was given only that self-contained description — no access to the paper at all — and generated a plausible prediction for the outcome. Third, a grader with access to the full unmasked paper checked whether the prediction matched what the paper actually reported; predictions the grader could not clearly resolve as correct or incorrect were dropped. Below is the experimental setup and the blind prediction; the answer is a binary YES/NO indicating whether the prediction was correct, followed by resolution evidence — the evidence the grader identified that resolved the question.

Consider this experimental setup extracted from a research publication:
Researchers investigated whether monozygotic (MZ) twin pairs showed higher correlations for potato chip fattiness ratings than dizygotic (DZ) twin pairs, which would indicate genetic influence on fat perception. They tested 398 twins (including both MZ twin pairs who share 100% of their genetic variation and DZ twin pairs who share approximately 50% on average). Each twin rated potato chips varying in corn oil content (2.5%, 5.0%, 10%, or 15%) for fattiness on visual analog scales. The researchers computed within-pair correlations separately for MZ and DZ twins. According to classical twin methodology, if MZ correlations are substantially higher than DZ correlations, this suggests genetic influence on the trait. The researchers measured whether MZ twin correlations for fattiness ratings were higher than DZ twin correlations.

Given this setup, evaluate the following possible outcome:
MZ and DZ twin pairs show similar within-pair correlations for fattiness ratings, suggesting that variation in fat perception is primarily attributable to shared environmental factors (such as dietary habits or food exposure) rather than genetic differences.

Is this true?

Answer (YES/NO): NO